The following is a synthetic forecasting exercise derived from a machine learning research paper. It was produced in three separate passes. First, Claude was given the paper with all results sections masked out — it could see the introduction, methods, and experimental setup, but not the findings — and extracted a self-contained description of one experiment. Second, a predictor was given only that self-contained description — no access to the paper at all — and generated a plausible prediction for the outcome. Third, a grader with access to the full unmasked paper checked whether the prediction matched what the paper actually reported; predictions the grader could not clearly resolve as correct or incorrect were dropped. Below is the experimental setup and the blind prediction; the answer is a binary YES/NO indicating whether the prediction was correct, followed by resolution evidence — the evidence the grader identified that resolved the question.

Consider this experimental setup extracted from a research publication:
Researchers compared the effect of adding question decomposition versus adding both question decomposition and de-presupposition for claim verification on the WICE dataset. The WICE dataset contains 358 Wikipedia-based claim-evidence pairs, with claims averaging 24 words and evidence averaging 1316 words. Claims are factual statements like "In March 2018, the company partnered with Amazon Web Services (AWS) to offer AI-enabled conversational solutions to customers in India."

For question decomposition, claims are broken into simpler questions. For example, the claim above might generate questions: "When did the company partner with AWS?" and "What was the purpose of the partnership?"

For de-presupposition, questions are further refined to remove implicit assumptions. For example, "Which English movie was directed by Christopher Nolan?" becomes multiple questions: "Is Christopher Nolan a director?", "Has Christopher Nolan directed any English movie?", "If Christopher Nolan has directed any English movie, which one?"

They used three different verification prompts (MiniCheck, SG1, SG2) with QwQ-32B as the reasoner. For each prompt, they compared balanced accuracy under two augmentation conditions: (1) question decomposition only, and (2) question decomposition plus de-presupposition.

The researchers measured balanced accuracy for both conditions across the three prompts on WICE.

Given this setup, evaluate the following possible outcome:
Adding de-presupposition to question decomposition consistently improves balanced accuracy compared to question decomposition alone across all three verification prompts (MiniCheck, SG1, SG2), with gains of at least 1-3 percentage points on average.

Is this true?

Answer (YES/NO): NO